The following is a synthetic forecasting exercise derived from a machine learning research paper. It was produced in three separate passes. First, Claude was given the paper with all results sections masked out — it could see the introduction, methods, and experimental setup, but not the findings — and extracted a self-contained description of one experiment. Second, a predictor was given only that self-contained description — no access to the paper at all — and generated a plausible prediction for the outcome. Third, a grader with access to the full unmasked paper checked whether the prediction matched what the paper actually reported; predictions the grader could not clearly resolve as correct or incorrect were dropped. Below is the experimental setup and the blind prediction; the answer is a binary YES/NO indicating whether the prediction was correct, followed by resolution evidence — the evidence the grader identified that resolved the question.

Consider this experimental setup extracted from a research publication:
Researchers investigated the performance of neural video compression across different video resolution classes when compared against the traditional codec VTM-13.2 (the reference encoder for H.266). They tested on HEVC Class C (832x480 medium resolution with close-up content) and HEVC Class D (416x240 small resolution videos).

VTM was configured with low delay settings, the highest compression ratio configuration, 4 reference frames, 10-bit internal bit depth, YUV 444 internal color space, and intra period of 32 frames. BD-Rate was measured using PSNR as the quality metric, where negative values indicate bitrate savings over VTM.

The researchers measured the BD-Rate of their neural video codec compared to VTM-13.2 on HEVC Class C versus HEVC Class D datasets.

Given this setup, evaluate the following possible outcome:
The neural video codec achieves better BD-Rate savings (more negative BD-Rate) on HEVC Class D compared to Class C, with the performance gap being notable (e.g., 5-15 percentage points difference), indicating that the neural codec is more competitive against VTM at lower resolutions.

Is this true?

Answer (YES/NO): YES